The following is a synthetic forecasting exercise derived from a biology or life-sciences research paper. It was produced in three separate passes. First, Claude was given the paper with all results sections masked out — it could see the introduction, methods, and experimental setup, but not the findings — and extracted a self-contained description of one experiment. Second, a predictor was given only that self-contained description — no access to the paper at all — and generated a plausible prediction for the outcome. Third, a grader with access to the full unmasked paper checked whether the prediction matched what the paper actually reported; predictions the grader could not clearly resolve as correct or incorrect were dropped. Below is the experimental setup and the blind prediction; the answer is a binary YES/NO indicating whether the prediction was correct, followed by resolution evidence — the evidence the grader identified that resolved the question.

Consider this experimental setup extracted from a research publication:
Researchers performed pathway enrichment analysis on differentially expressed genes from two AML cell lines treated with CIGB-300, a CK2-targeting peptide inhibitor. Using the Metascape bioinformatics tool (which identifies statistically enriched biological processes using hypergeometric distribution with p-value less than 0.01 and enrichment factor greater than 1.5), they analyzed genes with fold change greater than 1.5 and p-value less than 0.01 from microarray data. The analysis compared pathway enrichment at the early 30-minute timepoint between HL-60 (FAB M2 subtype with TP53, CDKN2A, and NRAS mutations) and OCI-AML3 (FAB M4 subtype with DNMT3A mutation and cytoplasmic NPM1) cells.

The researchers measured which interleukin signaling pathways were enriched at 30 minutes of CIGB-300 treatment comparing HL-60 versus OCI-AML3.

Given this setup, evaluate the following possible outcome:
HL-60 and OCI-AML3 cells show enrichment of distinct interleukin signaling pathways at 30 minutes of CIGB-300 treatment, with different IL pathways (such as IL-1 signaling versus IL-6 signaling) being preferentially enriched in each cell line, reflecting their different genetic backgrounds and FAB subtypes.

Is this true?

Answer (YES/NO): NO